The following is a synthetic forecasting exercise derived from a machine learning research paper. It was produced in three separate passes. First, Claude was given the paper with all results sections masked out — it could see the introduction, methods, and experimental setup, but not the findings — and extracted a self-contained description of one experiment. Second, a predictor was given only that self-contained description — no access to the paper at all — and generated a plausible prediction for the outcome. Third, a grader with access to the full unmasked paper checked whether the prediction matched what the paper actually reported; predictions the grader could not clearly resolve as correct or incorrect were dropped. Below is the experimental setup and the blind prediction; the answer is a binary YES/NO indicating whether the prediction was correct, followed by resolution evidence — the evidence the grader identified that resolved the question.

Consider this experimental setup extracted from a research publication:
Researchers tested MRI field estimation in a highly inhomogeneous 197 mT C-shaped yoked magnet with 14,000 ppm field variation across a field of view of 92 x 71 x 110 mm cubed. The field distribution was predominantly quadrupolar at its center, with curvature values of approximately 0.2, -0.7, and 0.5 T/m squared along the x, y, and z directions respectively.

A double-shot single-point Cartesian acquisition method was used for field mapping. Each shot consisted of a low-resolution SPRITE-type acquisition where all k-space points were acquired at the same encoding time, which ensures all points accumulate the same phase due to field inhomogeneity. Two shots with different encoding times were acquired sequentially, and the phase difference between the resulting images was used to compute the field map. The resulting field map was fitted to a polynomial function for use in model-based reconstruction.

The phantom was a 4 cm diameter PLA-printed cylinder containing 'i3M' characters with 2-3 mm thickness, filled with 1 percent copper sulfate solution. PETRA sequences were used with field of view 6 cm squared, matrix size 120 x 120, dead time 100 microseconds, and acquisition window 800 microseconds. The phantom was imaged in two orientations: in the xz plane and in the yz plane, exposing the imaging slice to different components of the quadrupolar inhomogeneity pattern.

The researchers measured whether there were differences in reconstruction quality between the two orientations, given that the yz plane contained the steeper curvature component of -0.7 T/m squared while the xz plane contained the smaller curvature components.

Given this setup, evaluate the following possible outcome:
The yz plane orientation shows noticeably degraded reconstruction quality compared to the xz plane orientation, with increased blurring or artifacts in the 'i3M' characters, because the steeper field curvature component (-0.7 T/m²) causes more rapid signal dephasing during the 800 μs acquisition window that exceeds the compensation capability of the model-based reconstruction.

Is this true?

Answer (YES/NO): NO